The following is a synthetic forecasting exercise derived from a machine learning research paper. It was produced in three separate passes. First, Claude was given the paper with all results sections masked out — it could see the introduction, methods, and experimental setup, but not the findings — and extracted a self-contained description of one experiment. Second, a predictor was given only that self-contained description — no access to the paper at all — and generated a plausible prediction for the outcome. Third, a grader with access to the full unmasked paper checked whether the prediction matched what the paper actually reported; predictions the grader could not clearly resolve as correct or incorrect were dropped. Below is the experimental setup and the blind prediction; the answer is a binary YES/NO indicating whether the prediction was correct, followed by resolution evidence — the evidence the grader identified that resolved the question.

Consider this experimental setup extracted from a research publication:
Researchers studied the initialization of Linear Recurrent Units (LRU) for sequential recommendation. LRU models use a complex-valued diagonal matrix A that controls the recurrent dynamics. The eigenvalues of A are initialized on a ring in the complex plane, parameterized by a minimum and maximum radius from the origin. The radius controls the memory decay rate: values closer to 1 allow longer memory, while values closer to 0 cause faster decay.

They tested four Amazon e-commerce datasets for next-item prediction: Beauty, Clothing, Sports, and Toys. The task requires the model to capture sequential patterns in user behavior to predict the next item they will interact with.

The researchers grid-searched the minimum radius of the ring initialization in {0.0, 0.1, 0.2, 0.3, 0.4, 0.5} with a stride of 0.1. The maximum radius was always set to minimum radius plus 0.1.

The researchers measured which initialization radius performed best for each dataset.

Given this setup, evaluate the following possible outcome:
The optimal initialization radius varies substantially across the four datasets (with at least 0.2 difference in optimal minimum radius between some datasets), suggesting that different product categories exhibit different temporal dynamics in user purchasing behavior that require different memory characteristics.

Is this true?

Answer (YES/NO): NO